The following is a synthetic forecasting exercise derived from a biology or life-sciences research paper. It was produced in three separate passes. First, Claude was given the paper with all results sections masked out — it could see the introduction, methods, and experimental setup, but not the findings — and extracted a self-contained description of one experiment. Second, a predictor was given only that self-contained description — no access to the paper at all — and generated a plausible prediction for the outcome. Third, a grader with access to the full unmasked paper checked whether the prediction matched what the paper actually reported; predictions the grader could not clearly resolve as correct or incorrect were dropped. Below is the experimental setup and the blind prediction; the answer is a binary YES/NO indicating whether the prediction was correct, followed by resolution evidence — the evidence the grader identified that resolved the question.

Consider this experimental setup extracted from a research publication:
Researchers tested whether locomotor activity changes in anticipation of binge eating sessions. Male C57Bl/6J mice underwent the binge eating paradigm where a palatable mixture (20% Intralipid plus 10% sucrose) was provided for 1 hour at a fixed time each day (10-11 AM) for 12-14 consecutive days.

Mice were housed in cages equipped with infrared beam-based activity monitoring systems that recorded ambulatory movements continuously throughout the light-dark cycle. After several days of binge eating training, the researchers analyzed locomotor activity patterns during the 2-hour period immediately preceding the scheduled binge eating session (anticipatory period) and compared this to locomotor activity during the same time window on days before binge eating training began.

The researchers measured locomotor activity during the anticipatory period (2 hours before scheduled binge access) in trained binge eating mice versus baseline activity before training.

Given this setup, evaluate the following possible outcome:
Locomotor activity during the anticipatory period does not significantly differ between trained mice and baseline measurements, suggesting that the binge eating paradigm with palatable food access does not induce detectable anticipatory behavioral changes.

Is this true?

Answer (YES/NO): NO